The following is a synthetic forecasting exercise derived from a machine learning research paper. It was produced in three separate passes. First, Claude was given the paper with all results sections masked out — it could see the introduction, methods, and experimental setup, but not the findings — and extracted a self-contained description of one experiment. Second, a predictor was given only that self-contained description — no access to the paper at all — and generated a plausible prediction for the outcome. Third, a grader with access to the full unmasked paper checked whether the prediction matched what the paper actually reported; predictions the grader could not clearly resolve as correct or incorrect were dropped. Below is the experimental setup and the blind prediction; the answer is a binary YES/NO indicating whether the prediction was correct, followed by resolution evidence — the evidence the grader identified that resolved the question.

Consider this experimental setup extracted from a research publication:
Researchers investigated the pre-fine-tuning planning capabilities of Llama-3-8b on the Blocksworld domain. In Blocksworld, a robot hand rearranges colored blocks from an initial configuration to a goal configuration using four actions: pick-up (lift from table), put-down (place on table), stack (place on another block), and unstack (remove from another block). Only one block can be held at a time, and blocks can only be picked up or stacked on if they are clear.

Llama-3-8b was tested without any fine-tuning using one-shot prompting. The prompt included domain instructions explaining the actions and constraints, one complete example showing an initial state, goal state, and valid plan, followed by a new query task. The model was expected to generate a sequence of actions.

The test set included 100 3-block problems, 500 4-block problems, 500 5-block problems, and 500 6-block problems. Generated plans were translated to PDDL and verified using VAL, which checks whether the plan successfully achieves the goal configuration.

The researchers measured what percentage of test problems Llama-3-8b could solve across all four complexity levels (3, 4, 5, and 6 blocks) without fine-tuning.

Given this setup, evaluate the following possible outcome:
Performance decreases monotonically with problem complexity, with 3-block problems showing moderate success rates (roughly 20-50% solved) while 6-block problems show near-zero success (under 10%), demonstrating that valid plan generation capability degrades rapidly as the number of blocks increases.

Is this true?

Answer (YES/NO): NO